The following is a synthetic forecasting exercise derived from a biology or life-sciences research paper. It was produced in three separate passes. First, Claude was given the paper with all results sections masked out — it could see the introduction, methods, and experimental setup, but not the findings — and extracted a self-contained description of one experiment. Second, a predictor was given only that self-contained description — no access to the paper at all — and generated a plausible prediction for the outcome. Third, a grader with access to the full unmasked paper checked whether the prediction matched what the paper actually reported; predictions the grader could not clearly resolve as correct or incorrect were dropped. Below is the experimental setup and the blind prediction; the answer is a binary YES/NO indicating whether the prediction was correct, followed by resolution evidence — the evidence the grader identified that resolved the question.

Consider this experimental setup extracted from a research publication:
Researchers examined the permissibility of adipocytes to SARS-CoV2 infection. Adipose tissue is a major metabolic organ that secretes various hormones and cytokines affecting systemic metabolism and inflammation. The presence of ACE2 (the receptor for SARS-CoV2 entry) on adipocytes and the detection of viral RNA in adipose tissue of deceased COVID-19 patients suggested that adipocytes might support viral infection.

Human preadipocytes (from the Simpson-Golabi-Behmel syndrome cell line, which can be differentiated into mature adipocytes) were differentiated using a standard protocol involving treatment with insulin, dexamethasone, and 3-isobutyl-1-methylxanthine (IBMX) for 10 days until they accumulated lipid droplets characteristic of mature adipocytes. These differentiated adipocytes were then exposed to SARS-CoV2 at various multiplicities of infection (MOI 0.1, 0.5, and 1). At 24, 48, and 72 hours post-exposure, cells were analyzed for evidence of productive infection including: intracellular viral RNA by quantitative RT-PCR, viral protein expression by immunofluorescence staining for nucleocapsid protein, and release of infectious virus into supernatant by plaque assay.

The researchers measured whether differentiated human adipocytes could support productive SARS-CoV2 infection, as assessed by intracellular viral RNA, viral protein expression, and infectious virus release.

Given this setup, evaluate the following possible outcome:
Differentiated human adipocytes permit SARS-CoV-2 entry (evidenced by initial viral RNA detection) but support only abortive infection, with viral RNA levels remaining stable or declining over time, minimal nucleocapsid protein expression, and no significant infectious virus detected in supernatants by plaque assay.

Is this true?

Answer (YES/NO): NO